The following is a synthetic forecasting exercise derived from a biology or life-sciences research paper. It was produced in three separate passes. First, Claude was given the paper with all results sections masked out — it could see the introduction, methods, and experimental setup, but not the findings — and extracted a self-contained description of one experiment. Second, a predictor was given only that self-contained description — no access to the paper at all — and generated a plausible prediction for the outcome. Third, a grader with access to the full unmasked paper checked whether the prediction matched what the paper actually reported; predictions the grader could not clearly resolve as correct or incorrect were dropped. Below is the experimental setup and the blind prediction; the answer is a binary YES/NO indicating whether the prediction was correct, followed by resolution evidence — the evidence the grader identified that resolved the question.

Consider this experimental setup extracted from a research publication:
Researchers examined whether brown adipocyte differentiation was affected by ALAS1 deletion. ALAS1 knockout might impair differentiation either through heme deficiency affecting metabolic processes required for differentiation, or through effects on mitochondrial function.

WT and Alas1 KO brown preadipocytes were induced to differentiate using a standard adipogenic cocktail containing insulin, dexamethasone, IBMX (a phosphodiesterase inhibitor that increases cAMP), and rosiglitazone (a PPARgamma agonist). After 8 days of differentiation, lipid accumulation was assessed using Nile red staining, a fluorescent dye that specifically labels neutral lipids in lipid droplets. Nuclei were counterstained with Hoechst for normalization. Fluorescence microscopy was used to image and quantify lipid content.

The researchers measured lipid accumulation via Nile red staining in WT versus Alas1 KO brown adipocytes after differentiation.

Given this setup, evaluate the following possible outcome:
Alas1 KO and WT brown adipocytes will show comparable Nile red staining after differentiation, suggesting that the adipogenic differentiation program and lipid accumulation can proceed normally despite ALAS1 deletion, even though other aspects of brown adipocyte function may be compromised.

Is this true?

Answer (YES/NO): YES